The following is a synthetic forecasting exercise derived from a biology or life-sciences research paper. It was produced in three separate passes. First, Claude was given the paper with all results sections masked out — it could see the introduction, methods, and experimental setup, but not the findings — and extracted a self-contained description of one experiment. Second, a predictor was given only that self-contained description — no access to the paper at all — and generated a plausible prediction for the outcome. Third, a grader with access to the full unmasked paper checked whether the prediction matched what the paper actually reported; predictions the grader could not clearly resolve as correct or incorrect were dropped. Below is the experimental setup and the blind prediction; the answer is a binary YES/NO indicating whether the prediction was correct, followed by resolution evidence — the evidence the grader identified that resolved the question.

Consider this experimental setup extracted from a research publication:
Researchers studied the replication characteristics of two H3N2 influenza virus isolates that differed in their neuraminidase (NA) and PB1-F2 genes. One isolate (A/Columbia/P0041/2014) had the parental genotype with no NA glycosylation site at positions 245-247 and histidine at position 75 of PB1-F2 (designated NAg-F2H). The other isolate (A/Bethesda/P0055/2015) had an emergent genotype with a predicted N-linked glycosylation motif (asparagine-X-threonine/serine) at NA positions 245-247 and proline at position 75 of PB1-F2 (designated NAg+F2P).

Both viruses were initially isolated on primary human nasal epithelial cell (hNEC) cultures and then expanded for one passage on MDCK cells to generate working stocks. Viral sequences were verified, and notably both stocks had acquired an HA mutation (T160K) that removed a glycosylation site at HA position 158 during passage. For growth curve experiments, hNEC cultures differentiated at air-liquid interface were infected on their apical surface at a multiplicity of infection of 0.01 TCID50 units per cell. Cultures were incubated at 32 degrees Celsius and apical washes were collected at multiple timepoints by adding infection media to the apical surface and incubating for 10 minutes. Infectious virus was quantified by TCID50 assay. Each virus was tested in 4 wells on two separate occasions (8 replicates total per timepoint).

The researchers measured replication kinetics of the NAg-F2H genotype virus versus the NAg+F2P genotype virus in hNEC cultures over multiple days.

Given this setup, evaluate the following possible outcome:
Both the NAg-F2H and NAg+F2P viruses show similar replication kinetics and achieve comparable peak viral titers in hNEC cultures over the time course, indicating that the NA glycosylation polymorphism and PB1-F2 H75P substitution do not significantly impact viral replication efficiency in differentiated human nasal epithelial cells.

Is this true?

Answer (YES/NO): NO